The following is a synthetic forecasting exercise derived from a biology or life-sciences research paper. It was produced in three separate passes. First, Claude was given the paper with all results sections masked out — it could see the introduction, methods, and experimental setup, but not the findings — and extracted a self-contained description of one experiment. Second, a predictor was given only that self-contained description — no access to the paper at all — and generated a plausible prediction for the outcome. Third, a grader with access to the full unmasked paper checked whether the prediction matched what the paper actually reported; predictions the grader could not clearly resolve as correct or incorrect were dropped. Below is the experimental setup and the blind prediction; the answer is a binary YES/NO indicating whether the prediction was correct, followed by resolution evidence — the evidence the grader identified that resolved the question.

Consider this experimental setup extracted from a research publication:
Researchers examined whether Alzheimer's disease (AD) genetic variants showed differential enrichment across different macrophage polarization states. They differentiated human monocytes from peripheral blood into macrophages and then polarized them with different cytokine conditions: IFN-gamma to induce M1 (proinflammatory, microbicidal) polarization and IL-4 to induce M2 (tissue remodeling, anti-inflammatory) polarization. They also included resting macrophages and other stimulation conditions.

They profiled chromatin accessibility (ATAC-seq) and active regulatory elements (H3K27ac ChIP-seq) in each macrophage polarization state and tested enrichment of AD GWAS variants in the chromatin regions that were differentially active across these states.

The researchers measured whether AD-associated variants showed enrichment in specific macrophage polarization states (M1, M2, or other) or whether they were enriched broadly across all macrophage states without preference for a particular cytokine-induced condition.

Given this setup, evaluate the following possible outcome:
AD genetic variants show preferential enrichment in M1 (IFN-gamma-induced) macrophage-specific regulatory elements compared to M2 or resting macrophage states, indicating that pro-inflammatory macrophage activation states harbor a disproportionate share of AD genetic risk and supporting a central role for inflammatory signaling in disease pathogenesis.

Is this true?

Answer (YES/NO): NO